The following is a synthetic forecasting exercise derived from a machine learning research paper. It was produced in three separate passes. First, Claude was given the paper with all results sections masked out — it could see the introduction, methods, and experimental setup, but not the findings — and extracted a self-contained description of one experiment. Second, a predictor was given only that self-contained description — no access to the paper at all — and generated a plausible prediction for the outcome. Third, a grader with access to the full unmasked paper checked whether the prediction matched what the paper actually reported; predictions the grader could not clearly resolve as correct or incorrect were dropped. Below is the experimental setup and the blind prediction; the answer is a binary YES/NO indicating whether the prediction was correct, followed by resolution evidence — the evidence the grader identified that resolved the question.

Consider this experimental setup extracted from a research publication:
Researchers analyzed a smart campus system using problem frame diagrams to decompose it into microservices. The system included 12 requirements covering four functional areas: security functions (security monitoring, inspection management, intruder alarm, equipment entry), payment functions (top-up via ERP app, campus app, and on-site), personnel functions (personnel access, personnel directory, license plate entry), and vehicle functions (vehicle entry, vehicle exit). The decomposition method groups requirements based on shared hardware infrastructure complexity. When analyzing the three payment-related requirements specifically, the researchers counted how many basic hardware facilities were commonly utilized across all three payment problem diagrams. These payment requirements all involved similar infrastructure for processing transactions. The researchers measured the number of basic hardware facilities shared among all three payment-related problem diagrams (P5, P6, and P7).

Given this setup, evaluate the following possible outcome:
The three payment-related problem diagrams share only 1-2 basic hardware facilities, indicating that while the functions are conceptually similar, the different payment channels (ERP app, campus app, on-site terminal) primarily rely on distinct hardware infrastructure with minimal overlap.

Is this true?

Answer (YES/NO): NO